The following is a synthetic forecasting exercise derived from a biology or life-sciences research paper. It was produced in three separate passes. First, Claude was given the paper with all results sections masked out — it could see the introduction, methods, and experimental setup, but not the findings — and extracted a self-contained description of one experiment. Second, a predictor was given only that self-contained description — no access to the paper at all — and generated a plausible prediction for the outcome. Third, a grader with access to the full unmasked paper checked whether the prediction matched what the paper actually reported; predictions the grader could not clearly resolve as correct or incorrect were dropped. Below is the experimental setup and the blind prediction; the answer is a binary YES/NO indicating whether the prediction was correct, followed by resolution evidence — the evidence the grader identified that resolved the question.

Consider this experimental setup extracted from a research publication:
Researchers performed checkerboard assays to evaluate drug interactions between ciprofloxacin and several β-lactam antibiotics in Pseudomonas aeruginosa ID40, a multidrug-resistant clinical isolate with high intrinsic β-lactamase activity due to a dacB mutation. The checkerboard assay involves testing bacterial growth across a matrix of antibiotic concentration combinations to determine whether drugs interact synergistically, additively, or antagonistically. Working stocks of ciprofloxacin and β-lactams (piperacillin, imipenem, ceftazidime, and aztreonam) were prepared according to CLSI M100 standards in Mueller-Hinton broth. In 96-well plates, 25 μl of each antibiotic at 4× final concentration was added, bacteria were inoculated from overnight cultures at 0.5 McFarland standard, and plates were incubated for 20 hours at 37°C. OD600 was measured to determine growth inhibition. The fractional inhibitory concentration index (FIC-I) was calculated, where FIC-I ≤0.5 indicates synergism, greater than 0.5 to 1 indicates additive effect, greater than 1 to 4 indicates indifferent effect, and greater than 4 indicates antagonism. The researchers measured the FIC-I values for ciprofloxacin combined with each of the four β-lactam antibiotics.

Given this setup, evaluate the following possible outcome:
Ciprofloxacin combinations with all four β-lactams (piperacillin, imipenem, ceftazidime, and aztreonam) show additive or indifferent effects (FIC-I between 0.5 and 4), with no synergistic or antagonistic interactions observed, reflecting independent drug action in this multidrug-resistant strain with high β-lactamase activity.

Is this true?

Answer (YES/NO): NO